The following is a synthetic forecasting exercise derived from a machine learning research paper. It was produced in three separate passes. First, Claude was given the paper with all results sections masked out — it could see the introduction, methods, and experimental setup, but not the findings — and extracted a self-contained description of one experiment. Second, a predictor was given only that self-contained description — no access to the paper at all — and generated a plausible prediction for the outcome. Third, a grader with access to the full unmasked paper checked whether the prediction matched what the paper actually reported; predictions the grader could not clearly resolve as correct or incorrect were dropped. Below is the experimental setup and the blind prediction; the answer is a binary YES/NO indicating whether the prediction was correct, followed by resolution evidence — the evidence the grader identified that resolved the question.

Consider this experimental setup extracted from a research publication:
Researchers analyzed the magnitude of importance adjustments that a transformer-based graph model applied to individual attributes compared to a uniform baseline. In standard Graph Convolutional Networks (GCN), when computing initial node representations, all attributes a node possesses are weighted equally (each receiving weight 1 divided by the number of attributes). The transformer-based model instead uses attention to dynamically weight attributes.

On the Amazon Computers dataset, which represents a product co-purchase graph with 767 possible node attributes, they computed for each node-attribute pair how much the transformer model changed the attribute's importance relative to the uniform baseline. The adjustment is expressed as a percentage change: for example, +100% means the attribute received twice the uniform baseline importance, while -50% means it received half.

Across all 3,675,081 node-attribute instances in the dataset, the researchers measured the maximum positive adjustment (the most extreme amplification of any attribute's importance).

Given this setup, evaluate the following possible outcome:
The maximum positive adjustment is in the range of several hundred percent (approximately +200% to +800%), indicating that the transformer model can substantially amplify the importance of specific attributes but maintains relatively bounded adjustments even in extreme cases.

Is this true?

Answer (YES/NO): NO